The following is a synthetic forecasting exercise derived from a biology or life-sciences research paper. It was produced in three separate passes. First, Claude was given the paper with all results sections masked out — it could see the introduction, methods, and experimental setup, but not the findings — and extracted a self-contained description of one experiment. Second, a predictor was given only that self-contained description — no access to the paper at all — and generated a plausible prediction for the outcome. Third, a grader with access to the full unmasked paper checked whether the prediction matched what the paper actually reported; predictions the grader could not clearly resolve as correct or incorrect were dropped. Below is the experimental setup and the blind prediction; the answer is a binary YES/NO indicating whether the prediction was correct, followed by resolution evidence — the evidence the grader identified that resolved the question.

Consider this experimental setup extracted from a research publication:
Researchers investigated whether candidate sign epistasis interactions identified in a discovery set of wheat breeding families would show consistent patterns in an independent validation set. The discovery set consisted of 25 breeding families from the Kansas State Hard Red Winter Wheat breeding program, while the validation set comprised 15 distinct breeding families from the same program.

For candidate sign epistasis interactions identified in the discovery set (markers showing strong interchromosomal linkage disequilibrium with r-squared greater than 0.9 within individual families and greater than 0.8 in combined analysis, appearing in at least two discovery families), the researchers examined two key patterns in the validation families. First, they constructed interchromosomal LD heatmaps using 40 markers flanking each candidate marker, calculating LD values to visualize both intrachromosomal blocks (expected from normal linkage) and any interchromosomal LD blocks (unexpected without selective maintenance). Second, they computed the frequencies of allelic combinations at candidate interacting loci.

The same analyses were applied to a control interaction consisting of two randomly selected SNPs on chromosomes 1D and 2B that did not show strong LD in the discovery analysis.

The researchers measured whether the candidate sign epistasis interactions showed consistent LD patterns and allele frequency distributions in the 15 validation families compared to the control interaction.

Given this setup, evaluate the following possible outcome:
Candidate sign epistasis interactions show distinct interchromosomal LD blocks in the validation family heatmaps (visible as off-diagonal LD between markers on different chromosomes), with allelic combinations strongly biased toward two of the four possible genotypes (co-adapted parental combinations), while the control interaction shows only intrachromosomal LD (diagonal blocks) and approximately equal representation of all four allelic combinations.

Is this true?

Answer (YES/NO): NO